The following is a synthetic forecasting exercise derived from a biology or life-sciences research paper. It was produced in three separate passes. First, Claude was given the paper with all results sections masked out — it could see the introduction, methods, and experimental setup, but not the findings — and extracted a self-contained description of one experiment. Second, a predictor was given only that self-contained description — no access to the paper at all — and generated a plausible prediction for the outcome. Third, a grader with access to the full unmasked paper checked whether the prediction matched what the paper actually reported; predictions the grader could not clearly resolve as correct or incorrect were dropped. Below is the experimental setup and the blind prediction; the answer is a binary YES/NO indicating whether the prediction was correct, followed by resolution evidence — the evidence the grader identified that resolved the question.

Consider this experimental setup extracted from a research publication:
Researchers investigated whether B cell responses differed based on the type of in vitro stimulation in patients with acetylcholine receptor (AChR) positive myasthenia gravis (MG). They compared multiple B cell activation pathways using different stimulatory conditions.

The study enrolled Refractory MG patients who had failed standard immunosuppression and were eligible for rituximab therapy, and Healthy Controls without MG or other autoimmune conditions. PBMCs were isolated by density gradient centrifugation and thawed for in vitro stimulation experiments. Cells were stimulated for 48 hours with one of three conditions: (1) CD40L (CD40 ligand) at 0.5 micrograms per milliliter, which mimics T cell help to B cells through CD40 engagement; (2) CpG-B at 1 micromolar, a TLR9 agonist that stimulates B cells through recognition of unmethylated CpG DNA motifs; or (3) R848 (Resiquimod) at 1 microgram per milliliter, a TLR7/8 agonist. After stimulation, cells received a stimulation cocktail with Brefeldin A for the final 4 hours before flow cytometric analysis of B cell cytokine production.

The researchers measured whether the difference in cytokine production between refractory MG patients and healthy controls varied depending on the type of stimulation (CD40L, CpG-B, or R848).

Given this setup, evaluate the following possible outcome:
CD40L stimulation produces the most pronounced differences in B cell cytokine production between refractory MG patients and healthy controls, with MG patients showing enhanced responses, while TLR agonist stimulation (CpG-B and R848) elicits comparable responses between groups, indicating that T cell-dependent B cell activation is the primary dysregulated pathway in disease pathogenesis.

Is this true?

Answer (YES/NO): NO